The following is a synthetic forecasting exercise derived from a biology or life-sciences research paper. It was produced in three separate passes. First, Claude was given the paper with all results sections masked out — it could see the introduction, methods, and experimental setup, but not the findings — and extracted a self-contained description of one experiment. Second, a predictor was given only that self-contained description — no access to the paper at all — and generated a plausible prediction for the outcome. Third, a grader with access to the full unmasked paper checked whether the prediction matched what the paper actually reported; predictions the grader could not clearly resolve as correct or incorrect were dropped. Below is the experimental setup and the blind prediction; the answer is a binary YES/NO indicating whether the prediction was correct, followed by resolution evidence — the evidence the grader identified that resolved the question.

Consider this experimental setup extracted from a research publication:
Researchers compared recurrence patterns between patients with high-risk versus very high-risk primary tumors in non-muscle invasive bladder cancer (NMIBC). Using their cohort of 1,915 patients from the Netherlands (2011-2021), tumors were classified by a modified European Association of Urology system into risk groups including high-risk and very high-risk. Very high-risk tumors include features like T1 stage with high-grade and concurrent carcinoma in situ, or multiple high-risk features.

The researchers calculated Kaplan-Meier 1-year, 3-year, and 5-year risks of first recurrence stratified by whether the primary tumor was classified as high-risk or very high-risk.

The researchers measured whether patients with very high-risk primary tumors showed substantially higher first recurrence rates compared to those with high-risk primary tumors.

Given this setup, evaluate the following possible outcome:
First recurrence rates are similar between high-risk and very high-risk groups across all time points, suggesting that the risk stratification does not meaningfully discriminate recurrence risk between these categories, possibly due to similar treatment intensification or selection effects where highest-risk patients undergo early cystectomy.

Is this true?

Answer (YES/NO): YES